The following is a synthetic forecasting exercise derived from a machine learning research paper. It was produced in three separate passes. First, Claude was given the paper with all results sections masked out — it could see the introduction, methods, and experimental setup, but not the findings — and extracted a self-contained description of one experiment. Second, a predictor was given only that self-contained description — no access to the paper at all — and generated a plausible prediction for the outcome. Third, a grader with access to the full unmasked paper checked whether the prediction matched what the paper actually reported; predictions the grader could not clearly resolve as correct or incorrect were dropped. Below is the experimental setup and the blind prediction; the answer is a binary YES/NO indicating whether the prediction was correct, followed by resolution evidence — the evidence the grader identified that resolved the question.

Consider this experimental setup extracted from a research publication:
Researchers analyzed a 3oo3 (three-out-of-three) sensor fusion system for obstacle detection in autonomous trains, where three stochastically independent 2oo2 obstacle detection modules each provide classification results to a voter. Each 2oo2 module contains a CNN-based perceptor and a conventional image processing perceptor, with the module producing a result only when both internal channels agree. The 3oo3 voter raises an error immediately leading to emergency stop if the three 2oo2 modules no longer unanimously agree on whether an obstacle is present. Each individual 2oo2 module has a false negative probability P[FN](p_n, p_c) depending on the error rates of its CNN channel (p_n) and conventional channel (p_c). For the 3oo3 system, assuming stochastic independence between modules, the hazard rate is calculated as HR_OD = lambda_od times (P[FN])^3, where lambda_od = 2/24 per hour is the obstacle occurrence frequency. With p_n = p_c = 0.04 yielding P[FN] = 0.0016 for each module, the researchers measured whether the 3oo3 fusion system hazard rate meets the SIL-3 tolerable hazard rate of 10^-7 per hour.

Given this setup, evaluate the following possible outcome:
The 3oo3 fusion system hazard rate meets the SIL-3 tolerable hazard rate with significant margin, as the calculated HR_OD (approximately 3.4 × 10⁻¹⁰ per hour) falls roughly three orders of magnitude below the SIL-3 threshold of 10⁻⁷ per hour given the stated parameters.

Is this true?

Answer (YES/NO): YES